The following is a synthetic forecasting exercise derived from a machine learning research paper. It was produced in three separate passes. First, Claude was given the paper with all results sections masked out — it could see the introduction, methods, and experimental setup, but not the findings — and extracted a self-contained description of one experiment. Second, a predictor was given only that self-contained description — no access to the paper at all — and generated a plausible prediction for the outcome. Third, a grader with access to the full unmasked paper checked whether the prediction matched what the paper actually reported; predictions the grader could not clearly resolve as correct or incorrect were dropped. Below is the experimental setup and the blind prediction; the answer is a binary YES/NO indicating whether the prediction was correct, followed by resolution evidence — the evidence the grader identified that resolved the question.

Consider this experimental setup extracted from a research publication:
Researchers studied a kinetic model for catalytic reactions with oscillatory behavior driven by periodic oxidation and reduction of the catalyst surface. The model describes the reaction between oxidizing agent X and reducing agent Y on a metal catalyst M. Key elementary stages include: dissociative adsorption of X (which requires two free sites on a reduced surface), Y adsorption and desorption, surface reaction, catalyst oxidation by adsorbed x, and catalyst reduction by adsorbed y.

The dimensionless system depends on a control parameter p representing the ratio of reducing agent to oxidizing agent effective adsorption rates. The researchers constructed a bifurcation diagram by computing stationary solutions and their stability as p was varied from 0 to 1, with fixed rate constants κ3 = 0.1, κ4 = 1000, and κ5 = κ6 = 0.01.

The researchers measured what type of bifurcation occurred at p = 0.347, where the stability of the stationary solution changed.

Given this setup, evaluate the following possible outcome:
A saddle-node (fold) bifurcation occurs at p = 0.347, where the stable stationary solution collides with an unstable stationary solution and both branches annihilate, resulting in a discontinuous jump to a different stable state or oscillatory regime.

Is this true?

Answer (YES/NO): NO